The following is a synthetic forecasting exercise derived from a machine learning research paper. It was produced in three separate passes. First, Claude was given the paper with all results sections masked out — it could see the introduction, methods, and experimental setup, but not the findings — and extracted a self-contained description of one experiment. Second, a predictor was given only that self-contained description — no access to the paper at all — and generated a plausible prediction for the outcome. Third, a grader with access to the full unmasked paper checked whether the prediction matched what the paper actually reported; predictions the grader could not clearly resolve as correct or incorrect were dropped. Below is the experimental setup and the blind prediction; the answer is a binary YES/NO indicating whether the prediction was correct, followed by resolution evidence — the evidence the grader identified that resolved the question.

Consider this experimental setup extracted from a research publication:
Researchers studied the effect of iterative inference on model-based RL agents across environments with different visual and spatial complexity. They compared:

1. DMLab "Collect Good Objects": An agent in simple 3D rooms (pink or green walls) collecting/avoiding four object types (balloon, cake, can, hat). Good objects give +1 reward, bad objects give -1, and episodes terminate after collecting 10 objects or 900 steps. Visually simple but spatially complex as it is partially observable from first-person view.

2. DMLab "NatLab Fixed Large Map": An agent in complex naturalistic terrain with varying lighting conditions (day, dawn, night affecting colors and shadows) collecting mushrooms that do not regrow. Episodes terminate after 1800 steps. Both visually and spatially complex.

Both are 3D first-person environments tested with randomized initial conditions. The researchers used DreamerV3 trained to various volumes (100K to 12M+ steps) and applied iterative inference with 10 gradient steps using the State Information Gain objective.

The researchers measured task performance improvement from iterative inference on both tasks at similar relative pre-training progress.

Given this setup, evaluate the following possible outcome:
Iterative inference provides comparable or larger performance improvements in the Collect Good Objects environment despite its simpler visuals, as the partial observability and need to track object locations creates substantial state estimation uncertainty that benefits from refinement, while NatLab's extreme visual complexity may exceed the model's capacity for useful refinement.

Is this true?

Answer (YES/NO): NO